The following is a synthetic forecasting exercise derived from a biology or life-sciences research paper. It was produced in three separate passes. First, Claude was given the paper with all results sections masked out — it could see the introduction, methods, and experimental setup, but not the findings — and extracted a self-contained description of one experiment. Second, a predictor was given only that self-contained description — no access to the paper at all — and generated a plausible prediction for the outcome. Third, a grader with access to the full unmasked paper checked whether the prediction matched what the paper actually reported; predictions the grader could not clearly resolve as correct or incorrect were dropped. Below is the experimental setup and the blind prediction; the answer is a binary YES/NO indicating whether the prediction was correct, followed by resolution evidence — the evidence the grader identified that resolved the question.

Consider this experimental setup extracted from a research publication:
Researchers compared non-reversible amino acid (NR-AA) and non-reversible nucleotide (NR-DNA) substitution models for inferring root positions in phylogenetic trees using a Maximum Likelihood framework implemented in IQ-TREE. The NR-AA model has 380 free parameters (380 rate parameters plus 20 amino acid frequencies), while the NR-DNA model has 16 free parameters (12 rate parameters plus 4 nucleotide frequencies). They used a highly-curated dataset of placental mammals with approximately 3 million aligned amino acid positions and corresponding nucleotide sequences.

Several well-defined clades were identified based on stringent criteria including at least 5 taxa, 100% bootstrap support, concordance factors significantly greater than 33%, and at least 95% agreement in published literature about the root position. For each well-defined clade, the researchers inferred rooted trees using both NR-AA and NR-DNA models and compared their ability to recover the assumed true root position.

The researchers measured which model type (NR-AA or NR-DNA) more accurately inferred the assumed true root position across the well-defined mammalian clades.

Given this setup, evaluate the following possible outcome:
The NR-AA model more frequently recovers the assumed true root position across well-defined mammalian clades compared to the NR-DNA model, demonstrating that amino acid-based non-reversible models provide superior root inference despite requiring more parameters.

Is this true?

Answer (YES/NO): YES